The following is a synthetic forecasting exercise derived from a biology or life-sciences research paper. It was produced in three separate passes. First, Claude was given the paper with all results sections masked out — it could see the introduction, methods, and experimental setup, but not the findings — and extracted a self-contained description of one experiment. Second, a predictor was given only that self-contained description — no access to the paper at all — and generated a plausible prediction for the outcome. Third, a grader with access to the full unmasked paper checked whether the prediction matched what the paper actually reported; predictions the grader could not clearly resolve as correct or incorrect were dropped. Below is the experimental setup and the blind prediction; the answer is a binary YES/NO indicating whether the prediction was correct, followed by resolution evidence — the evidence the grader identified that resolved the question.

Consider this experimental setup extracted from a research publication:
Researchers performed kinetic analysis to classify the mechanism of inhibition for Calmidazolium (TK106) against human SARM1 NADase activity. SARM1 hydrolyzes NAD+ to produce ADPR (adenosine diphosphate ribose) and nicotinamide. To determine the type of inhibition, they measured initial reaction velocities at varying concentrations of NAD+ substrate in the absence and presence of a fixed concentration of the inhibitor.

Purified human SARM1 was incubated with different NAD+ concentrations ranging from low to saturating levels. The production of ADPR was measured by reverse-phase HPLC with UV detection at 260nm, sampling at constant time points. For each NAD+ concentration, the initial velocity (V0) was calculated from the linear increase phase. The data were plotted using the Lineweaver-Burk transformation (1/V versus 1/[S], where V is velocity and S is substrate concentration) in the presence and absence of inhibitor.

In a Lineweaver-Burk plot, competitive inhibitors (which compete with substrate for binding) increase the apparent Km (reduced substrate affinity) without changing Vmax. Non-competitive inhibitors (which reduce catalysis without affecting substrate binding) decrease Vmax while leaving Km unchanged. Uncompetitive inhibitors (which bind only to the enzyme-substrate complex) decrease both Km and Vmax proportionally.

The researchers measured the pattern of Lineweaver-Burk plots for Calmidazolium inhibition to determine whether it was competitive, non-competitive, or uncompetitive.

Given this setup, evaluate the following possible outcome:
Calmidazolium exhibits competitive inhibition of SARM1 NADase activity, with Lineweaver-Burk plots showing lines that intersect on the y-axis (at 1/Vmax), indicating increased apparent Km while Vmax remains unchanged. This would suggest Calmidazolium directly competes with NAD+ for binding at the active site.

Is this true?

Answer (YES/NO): NO